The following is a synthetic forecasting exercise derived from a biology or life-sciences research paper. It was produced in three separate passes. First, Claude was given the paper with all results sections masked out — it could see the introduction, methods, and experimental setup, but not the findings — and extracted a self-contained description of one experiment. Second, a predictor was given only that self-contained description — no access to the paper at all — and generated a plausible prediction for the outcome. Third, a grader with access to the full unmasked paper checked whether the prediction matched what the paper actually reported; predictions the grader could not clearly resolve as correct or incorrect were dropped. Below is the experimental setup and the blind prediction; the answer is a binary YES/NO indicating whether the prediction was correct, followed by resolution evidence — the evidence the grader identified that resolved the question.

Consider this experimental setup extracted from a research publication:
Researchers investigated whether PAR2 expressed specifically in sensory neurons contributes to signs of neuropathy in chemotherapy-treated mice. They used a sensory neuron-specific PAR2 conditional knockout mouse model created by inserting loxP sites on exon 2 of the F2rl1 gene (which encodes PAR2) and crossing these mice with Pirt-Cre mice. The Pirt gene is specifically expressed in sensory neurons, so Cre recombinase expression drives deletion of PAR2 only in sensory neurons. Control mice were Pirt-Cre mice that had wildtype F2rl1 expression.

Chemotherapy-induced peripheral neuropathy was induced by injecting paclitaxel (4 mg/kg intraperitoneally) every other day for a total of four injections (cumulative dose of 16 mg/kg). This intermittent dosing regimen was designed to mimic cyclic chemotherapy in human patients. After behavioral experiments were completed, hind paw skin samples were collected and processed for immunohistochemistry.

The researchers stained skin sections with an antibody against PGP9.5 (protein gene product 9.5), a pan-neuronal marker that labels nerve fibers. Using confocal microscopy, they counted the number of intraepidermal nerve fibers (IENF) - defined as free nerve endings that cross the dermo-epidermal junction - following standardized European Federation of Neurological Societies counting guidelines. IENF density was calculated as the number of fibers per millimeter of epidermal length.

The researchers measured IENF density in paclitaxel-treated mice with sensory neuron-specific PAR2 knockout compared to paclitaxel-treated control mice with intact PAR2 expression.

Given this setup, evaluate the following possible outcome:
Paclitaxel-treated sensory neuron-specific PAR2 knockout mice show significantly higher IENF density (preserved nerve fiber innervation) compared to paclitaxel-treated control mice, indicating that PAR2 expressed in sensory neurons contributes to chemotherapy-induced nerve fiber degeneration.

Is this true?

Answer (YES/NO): YES